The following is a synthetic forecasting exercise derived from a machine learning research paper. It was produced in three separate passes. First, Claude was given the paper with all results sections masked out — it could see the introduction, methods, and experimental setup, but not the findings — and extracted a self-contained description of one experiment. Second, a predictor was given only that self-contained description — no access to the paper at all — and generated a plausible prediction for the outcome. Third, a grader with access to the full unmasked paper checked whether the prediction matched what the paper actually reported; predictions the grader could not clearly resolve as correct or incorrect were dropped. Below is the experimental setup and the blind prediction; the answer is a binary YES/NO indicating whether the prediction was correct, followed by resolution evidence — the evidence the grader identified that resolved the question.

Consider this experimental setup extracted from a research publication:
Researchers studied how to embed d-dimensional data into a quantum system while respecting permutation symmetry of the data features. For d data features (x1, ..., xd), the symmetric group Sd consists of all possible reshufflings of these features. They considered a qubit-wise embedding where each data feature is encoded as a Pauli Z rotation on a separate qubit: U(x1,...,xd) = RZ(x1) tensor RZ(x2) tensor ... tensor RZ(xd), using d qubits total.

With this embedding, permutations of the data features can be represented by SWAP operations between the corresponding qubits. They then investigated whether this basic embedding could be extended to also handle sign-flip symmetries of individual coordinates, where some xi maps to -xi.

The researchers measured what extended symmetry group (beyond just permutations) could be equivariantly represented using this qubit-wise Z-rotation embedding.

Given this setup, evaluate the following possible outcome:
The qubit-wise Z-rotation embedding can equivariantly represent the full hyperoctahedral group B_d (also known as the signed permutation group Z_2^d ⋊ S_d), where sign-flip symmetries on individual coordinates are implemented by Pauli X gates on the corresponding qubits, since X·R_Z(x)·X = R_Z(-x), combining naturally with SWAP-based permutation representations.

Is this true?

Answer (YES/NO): YES